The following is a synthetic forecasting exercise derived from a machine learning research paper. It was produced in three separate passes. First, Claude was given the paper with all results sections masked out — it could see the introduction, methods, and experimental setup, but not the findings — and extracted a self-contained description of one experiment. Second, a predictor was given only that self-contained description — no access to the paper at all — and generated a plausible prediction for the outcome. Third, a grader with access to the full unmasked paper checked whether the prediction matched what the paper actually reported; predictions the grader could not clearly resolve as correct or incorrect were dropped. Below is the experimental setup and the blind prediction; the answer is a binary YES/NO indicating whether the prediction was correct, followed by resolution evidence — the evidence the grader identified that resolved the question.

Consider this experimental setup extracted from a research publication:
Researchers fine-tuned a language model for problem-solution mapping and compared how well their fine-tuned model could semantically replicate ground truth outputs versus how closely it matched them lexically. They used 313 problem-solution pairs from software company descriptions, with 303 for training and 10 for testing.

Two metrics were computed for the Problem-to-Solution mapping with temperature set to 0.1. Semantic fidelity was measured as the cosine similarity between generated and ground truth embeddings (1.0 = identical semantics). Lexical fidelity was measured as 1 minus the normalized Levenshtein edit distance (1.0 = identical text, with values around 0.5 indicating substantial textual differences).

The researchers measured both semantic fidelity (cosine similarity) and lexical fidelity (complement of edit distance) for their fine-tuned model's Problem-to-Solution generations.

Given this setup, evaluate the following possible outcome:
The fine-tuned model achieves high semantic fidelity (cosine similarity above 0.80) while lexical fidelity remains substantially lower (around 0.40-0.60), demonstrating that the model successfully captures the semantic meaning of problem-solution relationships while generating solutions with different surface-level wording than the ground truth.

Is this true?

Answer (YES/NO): YES